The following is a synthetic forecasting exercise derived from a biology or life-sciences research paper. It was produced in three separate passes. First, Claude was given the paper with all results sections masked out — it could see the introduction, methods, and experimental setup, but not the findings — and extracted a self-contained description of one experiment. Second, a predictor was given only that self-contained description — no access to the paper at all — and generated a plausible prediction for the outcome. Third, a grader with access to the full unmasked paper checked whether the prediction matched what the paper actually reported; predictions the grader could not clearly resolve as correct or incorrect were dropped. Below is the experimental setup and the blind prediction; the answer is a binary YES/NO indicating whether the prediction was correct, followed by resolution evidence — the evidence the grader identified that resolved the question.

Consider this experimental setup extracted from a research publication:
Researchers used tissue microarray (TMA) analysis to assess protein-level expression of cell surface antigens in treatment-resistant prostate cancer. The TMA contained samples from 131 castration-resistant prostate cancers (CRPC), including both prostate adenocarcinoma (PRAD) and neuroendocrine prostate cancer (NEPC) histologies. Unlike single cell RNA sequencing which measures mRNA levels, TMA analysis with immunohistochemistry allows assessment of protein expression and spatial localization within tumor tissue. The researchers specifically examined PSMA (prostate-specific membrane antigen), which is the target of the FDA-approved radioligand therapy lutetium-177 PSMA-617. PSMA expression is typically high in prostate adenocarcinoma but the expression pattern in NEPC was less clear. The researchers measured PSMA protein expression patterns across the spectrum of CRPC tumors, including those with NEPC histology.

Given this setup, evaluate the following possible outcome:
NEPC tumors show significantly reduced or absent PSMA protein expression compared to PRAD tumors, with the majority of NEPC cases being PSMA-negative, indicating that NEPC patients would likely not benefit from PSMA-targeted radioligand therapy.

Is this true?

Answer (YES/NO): YES